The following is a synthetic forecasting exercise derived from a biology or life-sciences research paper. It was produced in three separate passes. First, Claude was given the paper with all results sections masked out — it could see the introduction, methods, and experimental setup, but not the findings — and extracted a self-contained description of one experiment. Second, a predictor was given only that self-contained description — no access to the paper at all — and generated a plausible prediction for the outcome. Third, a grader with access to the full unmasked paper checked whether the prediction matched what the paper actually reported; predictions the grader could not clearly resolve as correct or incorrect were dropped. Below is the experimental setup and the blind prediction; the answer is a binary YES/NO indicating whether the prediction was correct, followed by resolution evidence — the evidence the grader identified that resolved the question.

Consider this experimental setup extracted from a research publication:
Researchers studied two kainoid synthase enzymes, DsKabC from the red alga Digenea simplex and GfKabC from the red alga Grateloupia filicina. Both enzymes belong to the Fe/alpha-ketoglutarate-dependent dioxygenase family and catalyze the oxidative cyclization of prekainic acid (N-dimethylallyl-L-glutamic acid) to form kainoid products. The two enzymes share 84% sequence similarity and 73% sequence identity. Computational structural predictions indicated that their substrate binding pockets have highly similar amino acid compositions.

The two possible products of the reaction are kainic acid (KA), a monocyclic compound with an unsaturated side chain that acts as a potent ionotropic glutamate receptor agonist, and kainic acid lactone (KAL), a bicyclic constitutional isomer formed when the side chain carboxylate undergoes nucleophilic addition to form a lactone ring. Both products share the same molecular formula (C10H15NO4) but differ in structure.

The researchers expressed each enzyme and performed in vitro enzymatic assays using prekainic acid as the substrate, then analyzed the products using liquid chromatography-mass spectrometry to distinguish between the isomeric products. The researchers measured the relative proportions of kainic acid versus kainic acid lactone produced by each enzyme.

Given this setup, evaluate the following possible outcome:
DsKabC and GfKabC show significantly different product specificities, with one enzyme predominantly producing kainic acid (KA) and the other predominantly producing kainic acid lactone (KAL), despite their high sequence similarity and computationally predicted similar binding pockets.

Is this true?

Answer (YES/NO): YES